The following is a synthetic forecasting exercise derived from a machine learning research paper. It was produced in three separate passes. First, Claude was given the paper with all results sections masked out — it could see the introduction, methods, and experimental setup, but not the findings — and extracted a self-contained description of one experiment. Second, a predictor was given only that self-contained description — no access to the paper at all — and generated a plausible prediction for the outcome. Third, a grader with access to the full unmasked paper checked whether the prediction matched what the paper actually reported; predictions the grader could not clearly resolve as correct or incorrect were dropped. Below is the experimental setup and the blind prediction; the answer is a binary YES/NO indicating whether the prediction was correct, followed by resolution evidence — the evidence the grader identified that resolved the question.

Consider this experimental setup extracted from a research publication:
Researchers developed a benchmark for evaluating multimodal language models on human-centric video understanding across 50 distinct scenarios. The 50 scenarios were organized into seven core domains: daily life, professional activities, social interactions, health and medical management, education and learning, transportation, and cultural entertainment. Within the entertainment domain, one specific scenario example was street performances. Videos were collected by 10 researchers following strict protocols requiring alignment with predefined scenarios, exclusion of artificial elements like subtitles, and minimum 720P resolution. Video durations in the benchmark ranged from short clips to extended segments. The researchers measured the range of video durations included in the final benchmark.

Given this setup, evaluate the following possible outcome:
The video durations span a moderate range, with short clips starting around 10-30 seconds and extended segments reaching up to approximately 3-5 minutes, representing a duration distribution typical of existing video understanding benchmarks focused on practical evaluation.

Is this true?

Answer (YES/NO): NO